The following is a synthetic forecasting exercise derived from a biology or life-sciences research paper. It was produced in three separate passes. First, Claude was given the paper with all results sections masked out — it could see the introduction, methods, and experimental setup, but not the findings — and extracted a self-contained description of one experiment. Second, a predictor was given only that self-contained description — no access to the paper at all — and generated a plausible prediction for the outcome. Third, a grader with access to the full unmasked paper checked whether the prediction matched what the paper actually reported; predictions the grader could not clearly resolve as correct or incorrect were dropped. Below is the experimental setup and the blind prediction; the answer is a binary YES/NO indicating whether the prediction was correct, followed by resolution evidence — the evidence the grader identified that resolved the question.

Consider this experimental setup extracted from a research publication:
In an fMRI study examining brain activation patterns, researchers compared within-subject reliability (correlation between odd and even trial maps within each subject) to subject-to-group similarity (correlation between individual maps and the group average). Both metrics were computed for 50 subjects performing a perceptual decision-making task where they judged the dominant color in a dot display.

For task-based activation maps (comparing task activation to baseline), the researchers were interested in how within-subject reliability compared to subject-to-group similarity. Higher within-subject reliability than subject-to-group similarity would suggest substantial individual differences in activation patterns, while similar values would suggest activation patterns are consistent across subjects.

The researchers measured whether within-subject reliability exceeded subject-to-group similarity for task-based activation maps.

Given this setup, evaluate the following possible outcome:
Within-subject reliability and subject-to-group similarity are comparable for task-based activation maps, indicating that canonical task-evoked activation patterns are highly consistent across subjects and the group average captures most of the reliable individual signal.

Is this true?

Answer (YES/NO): NO